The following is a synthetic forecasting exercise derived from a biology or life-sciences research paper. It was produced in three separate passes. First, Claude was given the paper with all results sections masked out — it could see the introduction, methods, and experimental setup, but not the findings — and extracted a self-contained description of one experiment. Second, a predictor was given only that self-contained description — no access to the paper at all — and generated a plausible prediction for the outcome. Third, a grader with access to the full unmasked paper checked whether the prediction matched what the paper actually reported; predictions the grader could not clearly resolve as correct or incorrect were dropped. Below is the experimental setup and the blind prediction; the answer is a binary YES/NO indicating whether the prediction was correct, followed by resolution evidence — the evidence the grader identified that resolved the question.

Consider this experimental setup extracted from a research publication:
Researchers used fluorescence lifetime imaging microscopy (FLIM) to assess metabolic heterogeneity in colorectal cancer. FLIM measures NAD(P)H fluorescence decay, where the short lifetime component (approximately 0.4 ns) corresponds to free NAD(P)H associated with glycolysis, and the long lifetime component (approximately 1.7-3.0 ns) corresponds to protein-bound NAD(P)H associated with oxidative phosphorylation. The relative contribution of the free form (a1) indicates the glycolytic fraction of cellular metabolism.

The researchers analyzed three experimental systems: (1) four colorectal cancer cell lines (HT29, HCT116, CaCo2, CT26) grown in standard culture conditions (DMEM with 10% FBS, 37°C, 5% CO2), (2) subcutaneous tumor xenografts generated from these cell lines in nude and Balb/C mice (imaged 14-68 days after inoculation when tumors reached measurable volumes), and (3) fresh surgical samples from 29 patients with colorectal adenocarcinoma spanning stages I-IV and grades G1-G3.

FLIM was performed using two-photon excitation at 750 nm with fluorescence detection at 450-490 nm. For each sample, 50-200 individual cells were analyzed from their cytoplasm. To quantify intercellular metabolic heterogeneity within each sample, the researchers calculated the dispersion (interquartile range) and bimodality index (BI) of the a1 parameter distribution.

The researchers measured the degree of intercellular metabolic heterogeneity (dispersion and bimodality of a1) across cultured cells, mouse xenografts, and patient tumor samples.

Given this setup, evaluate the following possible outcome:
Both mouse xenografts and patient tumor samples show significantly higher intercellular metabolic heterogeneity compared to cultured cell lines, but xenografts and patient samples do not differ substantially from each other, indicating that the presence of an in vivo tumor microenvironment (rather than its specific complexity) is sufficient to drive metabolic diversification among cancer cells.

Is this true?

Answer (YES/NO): NO